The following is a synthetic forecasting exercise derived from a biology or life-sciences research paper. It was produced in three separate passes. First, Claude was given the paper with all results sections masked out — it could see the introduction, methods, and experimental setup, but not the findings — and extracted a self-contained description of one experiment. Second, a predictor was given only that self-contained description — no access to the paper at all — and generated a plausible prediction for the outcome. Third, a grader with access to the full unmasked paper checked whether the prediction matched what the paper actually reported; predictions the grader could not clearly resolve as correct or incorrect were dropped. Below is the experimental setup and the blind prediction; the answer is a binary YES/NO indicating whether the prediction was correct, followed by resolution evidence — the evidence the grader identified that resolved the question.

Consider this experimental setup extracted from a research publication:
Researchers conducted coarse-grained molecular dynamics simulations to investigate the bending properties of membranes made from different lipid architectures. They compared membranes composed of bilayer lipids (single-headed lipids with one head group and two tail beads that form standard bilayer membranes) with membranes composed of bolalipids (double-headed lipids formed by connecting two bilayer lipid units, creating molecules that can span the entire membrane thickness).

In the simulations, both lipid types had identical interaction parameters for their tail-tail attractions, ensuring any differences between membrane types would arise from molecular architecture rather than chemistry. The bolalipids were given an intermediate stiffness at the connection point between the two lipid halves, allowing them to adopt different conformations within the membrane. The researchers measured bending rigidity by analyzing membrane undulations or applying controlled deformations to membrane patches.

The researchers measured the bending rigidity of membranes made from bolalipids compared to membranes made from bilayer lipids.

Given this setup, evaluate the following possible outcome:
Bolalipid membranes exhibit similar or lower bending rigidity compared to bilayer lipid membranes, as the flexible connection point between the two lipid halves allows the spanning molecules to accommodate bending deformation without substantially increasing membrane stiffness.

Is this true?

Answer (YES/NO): NO